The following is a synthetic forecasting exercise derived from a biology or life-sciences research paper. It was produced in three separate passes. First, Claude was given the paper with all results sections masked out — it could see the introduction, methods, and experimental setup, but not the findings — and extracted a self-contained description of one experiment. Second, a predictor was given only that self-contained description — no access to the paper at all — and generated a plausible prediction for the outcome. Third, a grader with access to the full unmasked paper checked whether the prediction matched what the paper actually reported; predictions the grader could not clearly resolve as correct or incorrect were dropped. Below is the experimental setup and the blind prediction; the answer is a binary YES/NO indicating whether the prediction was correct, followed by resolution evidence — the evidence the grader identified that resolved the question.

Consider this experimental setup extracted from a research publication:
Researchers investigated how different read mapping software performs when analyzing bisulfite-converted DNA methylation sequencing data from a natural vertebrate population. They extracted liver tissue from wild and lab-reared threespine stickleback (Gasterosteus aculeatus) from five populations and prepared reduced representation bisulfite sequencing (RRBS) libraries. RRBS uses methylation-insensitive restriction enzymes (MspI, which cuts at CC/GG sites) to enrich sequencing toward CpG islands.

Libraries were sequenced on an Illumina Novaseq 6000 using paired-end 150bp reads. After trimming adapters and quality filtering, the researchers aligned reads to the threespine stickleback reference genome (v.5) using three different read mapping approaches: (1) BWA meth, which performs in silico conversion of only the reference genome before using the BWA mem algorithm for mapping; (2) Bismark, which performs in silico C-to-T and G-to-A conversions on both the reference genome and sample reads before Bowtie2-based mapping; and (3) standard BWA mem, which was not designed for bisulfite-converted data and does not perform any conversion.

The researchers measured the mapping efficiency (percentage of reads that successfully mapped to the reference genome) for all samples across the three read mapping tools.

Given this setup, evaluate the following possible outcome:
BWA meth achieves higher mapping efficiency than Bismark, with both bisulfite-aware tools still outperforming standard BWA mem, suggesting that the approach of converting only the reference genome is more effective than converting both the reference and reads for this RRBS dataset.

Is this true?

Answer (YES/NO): YES